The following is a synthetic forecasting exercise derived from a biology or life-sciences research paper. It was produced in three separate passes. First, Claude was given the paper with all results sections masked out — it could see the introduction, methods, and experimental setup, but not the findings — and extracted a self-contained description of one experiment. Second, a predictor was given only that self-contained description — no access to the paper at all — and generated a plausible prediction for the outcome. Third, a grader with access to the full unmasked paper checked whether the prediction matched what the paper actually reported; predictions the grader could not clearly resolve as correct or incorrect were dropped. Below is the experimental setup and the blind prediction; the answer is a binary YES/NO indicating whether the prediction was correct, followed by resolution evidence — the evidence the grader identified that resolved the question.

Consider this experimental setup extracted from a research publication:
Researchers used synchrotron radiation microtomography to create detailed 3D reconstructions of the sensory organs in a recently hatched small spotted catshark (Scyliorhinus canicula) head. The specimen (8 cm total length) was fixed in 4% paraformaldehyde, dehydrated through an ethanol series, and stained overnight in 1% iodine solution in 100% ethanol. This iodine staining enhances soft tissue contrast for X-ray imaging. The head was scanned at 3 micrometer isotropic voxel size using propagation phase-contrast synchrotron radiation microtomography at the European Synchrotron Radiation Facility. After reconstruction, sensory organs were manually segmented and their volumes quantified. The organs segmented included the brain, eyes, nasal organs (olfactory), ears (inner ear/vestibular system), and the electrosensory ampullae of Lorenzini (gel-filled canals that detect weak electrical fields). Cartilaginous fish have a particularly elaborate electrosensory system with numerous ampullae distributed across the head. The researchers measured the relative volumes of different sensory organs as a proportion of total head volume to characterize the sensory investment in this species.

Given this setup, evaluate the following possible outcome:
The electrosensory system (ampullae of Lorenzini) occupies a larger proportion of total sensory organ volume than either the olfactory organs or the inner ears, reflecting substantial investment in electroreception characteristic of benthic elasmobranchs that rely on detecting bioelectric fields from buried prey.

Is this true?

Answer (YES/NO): NO